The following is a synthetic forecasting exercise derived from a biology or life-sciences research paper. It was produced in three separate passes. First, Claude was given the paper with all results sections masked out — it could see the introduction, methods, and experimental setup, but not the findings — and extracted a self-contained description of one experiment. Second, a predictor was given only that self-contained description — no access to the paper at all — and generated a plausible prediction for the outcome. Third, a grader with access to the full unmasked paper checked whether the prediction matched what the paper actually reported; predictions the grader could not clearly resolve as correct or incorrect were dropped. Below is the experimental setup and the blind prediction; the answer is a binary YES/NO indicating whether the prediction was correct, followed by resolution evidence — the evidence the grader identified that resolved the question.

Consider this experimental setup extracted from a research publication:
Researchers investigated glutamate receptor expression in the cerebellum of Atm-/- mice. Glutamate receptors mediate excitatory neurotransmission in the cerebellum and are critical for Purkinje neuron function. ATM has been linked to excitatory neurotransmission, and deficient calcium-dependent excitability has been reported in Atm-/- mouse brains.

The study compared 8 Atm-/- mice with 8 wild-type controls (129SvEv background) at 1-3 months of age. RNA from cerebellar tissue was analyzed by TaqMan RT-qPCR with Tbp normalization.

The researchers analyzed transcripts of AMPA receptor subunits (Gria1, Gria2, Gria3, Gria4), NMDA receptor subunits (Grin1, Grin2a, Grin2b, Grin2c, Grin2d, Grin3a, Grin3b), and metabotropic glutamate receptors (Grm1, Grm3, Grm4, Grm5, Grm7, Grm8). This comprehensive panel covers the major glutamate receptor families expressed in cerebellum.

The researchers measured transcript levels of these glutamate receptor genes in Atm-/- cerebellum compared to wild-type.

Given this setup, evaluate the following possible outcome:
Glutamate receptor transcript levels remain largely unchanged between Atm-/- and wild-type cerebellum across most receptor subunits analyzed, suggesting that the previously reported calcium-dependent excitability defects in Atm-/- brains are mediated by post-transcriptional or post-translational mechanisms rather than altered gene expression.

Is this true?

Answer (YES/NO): NO